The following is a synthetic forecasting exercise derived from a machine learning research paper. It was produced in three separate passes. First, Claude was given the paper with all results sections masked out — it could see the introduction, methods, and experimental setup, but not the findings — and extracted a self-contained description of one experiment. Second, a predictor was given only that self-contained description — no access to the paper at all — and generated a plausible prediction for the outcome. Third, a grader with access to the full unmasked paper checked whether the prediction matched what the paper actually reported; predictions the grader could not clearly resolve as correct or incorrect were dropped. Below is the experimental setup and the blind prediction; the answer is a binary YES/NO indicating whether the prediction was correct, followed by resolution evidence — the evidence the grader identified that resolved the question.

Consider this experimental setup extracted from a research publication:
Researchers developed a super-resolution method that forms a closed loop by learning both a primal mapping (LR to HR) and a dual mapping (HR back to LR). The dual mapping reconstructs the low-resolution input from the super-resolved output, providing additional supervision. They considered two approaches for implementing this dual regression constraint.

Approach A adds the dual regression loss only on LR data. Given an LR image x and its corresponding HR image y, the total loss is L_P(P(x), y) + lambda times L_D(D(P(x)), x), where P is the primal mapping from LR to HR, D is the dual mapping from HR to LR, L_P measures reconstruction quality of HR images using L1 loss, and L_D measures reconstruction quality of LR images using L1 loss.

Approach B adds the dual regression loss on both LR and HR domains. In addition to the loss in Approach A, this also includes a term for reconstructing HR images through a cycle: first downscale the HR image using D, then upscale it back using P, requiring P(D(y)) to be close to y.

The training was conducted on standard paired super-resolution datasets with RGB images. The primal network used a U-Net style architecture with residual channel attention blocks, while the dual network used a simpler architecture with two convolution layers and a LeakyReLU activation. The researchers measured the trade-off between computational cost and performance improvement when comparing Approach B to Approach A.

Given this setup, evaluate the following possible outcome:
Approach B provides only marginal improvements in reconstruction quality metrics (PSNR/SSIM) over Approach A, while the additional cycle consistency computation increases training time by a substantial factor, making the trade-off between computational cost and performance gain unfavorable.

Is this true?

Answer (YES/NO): YES